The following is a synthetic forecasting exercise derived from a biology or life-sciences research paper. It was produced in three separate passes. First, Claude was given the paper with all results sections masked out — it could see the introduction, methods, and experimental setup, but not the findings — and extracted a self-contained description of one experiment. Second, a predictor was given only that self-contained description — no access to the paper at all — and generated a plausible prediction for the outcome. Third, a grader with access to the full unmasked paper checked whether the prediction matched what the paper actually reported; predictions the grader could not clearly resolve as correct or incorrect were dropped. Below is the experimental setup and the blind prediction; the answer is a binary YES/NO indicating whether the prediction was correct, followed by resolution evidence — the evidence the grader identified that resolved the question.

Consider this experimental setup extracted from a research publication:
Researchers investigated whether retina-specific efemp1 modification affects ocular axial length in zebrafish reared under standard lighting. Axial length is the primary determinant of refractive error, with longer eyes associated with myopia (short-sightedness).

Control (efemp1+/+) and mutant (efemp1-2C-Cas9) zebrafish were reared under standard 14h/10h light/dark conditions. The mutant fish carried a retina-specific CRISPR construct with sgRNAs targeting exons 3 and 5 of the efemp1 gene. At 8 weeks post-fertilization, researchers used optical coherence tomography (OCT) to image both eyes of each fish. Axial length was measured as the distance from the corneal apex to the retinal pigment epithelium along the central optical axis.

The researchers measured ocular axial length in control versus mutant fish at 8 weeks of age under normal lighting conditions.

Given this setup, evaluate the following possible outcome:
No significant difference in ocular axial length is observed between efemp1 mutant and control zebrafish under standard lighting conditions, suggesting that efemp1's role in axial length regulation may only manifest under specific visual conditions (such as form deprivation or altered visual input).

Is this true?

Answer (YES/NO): NO